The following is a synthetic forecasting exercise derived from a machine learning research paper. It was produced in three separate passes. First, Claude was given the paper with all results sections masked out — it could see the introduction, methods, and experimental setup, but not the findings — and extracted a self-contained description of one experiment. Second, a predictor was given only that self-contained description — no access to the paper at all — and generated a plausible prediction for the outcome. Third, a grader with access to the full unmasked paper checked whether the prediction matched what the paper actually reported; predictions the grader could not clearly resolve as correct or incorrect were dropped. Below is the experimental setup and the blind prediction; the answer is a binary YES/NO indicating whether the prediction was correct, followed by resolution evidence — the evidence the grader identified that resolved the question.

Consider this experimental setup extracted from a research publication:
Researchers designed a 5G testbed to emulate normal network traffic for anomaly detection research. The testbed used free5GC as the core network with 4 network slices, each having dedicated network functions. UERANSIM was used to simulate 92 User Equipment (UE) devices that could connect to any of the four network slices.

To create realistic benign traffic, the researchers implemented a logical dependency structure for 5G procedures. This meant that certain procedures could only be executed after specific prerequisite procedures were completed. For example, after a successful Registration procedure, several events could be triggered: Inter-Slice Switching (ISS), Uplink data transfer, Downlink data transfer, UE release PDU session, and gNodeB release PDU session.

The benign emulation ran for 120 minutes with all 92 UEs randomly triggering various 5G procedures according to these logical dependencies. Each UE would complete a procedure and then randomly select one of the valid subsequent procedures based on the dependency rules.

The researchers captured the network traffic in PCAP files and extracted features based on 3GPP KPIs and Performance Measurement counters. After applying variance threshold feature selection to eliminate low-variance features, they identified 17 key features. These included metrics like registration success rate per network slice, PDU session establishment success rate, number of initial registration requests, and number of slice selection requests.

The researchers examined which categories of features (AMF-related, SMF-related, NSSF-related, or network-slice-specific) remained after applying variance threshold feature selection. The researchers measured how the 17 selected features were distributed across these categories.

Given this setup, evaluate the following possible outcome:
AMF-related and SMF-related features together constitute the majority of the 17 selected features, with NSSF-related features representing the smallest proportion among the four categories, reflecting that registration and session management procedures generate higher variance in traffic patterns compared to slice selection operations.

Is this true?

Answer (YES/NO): YES